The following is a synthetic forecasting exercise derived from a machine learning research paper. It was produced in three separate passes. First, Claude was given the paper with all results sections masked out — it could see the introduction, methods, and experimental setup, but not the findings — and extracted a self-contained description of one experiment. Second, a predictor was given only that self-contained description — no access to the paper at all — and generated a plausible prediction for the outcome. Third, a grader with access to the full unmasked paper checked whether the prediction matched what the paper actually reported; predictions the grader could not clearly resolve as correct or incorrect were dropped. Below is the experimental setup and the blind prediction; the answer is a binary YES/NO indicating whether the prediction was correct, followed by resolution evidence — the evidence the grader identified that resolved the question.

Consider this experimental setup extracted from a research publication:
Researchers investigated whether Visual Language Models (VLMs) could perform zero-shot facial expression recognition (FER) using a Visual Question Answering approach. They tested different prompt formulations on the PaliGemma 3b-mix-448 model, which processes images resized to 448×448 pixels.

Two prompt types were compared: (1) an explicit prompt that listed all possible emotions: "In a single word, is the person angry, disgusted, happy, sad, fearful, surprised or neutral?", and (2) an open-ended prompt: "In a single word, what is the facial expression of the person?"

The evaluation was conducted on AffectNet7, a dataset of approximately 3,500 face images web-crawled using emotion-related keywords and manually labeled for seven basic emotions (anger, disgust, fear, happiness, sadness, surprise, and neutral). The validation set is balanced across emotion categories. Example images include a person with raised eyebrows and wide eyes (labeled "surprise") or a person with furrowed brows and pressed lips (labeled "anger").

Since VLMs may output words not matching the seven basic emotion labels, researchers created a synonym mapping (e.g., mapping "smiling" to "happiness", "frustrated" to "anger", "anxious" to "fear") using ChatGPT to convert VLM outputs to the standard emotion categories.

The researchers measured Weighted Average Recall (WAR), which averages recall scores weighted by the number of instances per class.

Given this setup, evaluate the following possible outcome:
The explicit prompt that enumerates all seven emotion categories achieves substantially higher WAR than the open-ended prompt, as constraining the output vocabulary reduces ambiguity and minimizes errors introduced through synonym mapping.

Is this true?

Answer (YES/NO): YES